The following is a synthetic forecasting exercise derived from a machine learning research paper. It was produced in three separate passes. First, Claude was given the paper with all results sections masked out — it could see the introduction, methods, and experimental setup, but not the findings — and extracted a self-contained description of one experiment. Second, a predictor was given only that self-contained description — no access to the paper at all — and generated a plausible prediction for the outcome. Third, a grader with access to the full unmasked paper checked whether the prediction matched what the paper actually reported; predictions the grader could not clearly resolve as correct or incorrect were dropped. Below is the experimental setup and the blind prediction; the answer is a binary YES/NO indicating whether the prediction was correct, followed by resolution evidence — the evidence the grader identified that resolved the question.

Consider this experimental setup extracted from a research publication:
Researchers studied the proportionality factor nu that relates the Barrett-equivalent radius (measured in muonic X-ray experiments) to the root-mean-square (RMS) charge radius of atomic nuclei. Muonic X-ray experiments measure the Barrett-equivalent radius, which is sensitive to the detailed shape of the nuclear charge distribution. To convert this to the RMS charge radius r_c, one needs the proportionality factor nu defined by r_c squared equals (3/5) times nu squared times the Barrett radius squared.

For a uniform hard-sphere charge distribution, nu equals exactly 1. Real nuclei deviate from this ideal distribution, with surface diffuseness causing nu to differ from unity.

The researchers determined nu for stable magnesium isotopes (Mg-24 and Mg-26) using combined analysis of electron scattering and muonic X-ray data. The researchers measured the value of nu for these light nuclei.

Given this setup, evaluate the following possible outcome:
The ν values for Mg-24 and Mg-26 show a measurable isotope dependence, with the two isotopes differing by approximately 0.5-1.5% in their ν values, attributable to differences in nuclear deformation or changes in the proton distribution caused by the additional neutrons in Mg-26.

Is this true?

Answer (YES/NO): NO